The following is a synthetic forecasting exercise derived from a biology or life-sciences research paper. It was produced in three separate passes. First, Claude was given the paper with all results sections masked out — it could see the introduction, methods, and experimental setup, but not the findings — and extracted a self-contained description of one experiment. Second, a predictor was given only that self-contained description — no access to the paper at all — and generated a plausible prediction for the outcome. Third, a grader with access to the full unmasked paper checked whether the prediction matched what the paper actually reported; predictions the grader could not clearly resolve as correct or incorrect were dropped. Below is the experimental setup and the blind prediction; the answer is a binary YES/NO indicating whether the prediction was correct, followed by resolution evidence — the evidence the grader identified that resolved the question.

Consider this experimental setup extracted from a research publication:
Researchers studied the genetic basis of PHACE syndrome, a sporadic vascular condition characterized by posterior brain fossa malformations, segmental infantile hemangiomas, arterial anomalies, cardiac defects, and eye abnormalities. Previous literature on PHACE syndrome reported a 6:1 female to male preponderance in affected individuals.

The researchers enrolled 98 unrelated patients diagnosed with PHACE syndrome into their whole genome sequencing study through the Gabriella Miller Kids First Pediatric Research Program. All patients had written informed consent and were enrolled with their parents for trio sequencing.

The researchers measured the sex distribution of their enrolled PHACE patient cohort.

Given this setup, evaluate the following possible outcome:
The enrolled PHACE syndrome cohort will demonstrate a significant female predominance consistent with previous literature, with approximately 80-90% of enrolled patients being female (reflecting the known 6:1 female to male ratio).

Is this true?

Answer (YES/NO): YES